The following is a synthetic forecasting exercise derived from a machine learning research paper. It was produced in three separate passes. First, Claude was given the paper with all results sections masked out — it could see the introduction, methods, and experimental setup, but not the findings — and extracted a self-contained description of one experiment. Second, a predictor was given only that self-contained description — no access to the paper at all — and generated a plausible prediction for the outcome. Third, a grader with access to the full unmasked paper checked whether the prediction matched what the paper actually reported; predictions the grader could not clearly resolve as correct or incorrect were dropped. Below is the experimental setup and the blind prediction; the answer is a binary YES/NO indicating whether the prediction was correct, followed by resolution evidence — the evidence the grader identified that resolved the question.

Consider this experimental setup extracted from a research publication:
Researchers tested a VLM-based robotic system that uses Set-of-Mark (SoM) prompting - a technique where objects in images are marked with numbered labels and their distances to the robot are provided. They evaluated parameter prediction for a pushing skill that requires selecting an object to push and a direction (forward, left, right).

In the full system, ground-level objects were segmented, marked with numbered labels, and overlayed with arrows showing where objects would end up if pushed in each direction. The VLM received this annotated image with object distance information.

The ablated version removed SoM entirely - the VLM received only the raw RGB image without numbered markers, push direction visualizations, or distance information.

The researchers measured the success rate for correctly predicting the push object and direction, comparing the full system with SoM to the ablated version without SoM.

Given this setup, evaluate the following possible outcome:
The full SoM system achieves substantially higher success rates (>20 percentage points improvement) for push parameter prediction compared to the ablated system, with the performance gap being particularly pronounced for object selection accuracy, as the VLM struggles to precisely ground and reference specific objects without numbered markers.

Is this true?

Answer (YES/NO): NO